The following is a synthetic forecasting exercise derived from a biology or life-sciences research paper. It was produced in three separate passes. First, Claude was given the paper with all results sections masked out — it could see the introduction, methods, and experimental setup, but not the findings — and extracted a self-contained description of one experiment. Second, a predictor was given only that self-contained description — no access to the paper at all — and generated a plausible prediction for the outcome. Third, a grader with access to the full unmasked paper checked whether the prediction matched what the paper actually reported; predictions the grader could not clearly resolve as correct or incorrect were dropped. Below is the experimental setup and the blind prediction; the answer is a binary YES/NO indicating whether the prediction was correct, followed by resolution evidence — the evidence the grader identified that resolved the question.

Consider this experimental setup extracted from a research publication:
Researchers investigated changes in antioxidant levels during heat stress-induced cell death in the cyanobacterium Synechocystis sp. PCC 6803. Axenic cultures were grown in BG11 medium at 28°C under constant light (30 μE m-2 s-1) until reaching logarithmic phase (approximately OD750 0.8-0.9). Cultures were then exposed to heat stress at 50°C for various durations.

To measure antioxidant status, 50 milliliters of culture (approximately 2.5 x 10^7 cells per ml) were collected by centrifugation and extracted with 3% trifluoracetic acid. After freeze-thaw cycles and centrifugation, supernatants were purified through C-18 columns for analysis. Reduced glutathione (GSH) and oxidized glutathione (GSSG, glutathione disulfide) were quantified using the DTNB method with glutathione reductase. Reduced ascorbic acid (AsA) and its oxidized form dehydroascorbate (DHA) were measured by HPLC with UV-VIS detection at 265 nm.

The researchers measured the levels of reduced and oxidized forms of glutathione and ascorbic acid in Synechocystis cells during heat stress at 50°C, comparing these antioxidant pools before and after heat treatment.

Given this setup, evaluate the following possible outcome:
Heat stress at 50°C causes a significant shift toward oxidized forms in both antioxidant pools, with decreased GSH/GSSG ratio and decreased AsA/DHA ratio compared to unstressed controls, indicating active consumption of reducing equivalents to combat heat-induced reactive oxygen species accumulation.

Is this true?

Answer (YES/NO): NO